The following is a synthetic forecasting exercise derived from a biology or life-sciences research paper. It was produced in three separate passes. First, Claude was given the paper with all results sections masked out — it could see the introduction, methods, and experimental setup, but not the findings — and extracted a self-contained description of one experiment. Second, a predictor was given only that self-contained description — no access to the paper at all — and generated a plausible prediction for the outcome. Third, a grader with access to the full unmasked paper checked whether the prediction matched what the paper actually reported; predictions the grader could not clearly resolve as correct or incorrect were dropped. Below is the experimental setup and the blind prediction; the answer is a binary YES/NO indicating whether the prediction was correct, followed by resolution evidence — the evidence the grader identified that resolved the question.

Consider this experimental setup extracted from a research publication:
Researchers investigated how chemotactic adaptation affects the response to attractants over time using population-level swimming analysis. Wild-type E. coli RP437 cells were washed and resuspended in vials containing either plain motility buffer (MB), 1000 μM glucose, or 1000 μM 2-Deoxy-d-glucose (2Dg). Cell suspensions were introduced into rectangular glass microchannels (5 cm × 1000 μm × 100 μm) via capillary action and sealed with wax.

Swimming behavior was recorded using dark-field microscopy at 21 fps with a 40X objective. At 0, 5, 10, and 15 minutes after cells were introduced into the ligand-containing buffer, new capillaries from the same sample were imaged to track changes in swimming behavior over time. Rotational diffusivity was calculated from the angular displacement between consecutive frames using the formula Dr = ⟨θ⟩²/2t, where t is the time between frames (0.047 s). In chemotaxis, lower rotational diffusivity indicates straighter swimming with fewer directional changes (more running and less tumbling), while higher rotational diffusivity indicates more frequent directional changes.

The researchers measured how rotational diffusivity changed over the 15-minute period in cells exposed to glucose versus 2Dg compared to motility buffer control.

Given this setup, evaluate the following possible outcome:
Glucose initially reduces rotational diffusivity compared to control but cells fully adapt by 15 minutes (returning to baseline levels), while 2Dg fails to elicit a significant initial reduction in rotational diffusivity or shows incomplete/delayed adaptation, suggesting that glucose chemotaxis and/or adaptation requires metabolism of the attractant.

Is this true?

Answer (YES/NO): NO